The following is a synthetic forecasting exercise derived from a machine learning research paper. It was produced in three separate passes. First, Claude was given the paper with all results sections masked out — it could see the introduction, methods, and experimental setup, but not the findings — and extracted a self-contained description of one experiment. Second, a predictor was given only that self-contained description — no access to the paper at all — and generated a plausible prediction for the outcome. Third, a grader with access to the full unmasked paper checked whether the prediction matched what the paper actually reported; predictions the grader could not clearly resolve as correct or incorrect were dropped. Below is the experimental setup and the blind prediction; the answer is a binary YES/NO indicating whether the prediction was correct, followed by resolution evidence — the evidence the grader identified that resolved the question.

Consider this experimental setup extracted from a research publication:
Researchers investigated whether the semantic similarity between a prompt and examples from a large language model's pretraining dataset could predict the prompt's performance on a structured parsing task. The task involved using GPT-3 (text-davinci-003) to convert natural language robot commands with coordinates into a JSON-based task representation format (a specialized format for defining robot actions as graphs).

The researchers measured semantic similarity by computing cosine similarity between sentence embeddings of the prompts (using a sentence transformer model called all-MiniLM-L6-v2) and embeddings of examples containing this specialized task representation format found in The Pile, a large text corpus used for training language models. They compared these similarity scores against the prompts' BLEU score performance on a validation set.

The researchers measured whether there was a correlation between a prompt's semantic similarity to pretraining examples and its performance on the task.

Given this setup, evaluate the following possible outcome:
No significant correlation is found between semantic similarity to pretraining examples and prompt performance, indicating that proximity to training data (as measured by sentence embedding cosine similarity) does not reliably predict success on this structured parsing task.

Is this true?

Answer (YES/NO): YES